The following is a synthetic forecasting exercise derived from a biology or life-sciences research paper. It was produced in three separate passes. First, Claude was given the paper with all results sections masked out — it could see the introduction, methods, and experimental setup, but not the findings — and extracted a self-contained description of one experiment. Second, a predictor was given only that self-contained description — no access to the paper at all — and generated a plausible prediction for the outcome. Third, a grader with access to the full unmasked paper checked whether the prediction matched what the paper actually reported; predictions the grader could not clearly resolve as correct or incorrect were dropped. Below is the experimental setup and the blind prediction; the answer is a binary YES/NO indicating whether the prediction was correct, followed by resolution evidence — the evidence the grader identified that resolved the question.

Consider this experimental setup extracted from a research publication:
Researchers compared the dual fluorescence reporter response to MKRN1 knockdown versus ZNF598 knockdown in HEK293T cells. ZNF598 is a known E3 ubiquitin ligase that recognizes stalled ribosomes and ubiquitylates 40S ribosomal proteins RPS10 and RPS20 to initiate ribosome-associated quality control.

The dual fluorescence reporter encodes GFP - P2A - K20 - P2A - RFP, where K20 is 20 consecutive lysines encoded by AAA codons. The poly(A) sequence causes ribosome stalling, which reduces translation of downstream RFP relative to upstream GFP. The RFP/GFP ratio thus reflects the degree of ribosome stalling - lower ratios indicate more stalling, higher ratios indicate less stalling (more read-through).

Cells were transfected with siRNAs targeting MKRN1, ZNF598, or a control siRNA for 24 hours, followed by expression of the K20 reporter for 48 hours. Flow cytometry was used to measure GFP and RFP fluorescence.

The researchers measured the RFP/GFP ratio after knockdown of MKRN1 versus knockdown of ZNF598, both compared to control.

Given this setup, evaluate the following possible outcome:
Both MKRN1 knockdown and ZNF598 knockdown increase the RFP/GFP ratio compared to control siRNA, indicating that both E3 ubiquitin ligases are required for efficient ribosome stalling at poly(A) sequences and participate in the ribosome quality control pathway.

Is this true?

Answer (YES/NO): YES